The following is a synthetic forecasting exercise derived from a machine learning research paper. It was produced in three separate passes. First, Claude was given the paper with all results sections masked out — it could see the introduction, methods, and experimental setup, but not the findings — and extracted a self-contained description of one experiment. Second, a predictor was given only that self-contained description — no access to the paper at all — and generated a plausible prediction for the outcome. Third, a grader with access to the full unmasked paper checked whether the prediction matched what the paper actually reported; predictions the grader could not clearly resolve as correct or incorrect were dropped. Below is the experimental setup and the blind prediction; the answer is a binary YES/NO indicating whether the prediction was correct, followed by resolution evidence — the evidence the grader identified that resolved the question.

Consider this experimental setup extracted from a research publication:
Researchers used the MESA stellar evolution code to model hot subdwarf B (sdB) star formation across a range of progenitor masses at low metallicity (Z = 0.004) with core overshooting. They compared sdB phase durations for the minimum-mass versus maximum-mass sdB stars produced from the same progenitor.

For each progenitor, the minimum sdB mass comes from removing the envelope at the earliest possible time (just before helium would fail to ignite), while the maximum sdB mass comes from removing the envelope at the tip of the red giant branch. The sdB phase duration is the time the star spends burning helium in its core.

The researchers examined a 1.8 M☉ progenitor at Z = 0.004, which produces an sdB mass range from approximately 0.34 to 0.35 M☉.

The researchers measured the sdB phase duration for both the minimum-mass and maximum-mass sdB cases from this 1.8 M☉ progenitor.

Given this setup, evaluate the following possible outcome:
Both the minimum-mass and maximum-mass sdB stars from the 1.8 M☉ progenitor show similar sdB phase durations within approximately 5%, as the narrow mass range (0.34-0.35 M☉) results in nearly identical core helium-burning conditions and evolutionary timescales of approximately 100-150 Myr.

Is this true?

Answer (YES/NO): NO